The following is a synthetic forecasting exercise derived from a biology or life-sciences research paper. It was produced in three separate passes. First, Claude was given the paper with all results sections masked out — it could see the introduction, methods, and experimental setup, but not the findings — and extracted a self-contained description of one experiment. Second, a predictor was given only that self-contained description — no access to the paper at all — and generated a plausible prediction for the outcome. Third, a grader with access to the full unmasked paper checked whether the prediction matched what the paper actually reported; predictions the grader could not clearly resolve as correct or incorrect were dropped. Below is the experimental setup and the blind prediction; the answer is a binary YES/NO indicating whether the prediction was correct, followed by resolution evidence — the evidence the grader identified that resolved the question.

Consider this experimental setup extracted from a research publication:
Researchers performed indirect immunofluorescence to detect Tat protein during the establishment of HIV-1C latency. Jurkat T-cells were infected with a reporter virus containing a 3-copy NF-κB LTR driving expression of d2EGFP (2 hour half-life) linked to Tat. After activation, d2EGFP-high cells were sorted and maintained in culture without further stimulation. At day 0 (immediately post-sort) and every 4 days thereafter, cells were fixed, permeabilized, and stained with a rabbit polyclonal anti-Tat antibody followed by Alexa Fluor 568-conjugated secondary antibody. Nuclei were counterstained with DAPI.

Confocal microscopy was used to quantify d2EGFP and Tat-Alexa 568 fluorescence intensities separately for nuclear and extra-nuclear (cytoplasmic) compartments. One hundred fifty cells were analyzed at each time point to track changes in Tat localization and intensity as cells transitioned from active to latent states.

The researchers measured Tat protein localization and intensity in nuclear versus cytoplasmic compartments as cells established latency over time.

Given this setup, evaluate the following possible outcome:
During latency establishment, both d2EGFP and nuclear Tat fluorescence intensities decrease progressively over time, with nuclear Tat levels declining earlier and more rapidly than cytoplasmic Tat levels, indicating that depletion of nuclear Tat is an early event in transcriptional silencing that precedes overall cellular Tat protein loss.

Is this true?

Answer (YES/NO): NO